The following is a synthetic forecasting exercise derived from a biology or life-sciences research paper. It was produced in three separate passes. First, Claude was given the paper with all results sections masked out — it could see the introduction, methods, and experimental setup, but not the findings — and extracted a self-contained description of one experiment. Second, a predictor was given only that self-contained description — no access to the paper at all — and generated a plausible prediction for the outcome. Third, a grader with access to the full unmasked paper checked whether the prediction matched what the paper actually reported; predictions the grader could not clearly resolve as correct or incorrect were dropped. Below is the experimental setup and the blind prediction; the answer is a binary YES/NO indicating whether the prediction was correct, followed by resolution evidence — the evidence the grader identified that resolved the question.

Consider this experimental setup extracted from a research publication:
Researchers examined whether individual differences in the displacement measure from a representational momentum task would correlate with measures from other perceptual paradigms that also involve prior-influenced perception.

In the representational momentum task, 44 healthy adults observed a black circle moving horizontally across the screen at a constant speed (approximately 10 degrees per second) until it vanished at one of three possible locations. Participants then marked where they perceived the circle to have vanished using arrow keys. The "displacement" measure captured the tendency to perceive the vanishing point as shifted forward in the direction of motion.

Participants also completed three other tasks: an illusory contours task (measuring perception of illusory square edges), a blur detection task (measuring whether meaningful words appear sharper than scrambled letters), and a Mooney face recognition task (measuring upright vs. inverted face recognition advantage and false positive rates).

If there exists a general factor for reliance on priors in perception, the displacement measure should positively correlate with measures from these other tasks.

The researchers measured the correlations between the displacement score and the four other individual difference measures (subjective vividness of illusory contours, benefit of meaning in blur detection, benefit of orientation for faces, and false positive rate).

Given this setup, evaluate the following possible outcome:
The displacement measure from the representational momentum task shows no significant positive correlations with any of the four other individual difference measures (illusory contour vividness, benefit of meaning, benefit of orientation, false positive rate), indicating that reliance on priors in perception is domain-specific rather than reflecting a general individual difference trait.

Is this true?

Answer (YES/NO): YES